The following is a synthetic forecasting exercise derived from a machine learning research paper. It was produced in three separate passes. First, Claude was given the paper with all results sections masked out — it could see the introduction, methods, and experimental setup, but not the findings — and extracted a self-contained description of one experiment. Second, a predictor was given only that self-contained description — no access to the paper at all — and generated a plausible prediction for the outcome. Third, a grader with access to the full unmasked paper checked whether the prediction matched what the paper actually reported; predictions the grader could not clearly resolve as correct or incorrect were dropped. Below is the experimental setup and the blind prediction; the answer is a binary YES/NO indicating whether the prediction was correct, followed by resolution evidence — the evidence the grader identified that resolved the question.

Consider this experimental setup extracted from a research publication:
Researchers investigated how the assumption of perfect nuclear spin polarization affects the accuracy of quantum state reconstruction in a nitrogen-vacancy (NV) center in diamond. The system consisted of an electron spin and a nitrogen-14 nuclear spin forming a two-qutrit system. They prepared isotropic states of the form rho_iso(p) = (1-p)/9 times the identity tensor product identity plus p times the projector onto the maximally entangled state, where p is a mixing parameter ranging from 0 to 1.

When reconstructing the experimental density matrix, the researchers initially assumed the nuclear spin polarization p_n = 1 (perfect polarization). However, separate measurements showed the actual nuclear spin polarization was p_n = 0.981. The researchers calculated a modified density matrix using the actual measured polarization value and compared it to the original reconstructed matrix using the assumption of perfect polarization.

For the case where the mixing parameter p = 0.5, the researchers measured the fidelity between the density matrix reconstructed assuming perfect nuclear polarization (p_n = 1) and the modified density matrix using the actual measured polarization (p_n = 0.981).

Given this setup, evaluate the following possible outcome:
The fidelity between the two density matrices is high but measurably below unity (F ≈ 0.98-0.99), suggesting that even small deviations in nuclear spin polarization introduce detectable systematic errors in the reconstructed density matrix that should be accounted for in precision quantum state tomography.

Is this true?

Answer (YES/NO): NO